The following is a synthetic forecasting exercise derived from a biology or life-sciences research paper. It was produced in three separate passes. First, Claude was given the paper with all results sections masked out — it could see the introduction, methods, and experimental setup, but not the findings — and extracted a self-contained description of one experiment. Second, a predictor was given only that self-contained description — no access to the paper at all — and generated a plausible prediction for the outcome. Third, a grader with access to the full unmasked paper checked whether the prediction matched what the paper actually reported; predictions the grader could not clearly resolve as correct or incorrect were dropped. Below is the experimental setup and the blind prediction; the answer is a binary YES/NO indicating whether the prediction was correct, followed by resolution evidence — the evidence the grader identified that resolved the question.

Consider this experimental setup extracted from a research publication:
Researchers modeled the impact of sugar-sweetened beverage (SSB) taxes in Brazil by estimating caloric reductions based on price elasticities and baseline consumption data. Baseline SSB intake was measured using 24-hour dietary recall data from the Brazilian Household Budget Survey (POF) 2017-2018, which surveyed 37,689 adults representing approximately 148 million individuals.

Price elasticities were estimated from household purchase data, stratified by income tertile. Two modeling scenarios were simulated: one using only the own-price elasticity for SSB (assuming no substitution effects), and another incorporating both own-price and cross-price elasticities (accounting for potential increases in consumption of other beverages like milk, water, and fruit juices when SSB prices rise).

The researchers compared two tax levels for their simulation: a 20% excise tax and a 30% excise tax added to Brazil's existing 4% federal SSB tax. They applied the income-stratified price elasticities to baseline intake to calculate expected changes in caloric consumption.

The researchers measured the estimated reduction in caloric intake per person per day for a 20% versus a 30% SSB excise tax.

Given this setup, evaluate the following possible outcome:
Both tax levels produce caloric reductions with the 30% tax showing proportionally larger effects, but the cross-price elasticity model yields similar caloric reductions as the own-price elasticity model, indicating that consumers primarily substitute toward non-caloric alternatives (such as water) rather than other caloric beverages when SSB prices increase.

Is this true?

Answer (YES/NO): NO